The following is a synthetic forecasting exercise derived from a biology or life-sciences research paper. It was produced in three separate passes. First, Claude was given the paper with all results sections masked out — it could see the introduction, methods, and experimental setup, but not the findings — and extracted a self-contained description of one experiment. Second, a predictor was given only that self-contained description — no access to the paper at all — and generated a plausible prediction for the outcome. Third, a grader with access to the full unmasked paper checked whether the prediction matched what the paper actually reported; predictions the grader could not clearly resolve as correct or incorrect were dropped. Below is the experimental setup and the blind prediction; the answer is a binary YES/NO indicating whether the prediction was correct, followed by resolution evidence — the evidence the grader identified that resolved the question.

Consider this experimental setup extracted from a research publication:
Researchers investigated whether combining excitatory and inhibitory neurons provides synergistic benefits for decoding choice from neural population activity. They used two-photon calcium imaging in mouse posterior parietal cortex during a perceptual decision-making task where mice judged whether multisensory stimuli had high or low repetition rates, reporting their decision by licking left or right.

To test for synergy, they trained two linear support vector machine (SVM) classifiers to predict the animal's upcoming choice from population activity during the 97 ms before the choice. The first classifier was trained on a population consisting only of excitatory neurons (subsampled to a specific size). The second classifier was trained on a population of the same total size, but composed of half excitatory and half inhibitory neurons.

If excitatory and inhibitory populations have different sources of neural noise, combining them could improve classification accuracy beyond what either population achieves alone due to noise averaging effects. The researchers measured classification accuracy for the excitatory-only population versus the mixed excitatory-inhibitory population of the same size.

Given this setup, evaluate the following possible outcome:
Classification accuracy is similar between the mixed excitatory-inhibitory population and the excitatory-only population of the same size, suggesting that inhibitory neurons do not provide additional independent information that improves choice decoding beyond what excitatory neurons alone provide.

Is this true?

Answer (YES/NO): YES